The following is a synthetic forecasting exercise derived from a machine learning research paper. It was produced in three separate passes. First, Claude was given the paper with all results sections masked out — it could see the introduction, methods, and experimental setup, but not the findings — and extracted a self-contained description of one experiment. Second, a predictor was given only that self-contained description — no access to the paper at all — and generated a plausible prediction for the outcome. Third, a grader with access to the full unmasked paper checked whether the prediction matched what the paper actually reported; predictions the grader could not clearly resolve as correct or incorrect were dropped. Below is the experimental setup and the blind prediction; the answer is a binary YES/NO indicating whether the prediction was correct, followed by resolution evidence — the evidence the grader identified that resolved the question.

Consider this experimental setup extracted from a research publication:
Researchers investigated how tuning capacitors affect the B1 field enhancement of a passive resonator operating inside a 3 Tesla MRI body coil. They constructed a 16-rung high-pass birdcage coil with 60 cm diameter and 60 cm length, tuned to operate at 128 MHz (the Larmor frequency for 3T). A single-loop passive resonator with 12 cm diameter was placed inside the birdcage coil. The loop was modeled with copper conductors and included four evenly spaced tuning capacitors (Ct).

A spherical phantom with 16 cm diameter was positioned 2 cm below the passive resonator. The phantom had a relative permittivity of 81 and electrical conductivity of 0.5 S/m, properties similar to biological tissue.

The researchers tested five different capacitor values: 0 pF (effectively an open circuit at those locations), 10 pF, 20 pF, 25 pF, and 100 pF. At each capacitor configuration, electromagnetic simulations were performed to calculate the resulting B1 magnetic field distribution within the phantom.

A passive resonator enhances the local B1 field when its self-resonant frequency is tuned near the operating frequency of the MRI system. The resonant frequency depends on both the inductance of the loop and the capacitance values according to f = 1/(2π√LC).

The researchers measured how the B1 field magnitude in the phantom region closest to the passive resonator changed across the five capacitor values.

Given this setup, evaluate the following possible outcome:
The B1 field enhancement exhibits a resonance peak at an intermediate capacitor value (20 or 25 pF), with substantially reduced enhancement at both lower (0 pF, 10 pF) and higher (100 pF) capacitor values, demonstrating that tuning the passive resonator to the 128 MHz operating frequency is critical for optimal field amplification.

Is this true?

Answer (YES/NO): NO